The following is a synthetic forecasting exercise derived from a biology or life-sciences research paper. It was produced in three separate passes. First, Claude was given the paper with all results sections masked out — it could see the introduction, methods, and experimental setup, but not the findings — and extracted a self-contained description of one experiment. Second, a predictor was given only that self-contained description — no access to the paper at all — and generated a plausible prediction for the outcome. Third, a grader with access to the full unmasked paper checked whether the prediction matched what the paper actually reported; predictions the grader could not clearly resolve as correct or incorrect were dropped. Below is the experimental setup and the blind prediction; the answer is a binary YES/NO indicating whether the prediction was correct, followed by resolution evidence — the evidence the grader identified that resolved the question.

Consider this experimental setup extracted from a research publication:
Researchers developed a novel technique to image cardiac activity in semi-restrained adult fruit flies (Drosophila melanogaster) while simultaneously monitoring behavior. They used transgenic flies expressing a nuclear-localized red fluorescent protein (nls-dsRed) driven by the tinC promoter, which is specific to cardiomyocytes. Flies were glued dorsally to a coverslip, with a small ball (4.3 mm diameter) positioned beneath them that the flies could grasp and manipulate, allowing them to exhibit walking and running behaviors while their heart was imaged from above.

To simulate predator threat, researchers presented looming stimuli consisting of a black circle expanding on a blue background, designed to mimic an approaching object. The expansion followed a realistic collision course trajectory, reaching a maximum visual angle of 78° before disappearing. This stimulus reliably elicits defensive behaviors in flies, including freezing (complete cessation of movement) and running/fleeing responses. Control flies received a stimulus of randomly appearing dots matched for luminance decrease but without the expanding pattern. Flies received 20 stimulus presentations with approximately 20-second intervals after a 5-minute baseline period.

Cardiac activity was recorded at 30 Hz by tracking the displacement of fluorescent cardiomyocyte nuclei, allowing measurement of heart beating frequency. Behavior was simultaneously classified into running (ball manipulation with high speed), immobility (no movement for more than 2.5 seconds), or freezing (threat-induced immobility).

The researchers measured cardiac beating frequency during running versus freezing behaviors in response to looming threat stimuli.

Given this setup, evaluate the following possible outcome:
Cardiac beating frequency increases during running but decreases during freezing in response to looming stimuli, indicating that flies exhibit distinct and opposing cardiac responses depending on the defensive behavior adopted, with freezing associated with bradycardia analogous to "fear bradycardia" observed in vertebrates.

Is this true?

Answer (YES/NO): YES